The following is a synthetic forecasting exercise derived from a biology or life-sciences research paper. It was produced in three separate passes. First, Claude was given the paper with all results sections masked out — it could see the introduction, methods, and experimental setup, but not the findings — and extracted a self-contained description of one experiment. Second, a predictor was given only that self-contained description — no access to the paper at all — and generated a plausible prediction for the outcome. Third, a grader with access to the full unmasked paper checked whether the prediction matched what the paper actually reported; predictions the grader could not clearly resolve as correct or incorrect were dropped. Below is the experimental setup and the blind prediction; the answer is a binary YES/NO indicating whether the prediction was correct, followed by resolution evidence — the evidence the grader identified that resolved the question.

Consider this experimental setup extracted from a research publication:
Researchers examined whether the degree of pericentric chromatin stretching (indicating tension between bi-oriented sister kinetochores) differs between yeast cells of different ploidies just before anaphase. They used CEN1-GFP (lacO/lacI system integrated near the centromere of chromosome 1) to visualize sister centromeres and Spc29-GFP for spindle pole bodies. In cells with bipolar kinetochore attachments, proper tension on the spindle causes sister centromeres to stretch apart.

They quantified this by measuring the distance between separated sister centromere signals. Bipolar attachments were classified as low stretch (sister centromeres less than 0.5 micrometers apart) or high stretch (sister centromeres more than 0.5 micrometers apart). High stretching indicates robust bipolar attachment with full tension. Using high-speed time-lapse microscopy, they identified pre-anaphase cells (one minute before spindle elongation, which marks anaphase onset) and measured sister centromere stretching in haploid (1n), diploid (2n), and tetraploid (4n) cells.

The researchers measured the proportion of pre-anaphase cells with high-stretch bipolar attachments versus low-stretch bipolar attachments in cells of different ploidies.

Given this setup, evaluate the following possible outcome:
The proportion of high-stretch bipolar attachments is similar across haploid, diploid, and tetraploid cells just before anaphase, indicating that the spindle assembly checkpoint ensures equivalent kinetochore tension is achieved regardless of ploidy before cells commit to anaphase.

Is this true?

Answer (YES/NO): NO